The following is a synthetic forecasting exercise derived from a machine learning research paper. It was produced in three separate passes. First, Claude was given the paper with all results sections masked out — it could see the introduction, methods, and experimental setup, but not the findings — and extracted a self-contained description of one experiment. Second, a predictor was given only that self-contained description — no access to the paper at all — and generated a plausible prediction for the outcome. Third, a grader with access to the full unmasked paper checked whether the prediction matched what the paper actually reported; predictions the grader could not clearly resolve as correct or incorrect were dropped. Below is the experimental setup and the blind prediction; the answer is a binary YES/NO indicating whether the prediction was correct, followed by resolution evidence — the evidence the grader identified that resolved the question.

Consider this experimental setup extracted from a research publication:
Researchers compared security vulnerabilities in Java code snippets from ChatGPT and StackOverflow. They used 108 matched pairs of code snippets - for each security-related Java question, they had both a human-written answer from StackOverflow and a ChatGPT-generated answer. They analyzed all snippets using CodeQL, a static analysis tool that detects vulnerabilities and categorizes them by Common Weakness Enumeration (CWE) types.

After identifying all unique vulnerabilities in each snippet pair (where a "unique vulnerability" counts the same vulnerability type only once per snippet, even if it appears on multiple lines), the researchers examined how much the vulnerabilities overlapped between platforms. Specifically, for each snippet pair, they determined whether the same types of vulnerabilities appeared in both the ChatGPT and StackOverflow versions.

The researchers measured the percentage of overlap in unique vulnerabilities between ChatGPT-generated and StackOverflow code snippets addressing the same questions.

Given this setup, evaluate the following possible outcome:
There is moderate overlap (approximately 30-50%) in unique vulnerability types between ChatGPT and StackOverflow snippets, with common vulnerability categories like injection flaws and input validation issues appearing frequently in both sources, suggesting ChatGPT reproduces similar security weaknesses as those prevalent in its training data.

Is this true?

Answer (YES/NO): NO